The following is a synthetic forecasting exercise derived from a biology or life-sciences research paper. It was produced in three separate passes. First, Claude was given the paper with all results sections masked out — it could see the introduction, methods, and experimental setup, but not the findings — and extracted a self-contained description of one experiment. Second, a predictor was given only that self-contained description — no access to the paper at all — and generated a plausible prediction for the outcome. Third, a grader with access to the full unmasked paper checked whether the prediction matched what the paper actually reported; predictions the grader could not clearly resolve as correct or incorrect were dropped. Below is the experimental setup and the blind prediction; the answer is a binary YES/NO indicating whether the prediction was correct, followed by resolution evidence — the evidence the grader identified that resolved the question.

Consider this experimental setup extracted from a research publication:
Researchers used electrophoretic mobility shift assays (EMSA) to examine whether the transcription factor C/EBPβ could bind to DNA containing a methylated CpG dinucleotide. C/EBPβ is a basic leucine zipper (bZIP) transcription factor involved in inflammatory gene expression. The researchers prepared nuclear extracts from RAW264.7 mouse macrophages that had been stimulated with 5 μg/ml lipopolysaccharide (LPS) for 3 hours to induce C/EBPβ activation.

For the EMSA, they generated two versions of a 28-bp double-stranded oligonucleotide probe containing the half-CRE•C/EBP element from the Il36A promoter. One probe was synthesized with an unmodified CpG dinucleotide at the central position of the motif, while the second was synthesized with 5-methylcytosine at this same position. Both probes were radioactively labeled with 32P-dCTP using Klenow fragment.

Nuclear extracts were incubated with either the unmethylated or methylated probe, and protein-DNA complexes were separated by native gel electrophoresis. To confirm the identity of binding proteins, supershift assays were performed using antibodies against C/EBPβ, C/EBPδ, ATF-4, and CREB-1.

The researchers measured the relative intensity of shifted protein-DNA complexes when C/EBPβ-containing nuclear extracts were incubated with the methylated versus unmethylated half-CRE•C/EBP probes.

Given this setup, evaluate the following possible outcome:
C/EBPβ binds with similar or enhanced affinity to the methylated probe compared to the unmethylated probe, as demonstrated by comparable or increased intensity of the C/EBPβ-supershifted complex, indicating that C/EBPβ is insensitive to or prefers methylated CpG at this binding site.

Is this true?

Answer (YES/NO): YES